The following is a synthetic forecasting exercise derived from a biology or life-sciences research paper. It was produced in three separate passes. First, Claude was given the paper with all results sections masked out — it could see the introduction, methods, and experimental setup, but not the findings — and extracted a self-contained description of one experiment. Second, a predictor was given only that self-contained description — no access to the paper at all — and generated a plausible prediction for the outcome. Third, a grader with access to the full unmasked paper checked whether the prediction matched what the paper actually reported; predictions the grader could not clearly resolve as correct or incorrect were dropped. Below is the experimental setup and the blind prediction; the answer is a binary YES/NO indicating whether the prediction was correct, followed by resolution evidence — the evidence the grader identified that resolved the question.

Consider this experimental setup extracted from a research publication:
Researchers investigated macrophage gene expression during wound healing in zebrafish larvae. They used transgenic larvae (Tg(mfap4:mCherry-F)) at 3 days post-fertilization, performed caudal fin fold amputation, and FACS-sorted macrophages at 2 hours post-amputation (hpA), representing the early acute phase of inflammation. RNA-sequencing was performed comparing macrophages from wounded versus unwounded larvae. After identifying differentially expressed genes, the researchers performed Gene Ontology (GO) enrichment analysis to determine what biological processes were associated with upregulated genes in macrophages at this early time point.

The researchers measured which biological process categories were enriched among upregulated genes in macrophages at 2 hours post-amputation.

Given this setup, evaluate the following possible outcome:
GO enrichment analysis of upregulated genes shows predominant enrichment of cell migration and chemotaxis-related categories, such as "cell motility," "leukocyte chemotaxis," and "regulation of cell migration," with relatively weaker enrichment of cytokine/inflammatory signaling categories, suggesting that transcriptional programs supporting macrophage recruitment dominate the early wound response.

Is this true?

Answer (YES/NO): NO